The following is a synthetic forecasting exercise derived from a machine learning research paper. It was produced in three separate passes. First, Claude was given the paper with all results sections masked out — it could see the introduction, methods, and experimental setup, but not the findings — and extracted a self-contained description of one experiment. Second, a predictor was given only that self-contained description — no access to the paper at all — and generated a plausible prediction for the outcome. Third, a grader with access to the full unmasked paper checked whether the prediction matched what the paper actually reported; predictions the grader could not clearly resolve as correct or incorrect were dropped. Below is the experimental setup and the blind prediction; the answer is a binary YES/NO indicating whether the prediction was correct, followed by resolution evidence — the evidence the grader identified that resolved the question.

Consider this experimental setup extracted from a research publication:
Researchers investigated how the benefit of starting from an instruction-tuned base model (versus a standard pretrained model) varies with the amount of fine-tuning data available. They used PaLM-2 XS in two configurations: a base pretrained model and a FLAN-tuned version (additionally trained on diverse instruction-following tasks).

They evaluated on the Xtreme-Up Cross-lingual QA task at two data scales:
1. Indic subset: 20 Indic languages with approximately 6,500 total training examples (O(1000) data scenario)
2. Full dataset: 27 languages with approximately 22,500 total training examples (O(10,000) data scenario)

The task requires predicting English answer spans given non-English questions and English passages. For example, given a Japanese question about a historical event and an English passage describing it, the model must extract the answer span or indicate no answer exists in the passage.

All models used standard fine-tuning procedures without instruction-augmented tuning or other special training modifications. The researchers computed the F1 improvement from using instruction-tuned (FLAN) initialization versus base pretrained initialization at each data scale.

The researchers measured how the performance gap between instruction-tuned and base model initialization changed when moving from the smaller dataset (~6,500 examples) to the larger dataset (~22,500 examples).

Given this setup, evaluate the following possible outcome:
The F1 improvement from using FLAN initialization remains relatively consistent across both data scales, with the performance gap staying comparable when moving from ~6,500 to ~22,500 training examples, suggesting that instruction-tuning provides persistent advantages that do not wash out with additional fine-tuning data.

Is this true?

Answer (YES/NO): NO